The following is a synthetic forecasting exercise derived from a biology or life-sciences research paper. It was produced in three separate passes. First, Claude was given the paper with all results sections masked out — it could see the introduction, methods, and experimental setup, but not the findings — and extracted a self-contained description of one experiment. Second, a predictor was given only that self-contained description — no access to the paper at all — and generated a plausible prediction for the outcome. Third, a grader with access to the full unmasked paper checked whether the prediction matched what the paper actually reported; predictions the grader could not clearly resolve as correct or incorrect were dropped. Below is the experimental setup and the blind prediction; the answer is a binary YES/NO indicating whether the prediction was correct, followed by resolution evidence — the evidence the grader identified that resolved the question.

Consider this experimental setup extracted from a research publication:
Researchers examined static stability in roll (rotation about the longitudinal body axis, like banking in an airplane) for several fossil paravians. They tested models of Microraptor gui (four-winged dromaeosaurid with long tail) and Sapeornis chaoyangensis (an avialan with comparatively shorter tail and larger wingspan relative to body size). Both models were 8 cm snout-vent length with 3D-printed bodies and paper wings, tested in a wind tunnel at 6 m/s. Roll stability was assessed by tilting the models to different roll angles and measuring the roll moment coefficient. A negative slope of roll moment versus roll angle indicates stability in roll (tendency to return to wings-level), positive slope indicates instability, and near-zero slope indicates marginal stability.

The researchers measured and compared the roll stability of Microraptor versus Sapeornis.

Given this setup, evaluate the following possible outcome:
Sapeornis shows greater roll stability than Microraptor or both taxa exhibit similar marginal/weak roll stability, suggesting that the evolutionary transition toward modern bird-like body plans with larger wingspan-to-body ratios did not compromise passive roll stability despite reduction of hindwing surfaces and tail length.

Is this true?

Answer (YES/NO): YES